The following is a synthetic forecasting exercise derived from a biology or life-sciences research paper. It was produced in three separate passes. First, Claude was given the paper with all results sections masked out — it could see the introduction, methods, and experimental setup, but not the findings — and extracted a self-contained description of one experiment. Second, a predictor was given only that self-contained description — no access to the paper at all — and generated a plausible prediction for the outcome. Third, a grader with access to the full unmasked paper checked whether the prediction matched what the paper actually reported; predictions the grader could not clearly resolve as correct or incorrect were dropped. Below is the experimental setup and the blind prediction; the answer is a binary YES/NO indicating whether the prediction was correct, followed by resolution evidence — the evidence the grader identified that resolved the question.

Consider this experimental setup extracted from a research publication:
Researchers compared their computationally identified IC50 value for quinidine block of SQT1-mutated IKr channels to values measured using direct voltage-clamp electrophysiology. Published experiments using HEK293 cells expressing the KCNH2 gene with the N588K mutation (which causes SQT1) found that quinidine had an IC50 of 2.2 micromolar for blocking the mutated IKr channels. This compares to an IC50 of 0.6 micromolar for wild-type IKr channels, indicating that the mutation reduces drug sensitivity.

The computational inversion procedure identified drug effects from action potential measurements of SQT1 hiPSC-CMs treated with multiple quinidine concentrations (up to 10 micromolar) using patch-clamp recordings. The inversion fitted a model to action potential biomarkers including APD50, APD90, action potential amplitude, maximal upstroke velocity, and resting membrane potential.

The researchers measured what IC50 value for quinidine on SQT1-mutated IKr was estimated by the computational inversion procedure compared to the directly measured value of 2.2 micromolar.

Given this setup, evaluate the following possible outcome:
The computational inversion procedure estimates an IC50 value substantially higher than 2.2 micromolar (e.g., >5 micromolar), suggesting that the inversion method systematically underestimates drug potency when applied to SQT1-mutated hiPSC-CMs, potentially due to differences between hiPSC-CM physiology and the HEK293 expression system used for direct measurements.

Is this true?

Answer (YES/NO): NO